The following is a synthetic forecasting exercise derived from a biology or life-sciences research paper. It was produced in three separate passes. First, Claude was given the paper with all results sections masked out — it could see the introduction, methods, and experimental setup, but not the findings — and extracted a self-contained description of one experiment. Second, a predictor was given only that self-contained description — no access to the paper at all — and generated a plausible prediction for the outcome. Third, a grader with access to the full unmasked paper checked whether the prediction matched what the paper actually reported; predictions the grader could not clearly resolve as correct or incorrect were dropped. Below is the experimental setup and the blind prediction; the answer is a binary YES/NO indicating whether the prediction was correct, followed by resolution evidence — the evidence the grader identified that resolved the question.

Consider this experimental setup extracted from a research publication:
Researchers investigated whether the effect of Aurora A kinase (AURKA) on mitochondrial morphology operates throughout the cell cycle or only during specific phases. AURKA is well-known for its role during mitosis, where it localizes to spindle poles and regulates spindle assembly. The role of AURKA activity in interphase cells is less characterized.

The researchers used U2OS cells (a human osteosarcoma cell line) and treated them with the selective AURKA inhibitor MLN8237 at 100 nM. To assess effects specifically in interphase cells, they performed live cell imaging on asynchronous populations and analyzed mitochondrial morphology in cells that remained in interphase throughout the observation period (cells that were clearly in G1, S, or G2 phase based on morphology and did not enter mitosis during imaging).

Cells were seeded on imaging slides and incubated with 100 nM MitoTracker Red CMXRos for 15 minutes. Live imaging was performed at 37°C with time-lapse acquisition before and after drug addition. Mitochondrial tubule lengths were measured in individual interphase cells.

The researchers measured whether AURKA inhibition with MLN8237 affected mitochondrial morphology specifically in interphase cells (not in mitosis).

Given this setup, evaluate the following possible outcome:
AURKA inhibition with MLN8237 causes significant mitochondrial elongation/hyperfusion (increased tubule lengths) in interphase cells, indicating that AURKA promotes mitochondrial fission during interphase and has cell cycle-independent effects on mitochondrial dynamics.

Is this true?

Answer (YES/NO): YES